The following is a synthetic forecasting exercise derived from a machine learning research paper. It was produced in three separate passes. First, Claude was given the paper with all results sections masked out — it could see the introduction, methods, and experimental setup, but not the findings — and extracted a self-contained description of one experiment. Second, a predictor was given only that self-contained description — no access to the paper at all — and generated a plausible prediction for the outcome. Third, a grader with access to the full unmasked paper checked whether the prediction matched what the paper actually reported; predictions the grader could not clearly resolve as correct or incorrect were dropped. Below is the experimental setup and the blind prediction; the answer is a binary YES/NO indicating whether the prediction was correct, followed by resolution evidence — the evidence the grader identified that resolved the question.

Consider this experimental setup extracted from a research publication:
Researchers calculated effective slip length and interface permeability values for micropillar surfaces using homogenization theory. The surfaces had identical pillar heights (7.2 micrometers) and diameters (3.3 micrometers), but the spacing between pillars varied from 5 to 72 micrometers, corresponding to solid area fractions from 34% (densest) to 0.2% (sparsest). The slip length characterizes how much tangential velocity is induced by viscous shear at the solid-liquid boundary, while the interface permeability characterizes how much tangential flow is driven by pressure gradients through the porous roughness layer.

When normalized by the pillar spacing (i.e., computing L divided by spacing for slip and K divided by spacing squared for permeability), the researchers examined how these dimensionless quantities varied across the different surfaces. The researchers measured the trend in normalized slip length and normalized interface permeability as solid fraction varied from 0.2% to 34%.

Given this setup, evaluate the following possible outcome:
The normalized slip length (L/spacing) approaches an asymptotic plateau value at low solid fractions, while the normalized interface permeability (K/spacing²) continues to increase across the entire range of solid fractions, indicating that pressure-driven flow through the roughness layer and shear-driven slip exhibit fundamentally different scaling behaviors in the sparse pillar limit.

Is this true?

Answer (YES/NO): NO